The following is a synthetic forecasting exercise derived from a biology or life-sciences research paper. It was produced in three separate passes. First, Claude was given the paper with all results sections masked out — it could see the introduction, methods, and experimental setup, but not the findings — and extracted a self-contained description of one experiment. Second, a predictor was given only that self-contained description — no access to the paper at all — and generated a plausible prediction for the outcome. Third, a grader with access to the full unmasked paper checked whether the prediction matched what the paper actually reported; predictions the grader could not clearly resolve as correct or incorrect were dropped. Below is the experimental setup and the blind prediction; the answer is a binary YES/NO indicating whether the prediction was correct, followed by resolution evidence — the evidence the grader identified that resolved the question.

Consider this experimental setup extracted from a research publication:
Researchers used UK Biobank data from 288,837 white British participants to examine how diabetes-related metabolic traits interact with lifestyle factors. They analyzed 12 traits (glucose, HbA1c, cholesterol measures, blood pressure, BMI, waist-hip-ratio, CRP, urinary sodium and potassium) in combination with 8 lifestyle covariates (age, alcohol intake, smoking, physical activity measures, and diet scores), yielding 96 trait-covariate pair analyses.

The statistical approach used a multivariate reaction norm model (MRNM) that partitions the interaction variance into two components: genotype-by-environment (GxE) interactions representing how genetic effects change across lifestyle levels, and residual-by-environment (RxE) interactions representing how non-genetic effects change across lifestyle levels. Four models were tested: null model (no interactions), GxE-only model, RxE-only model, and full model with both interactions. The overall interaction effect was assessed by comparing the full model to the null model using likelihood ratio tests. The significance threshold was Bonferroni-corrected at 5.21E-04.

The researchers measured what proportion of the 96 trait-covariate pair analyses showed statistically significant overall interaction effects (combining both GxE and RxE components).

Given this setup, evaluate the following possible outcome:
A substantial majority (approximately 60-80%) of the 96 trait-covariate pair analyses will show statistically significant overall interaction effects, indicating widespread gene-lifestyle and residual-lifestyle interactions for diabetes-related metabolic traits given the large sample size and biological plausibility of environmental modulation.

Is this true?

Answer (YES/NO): YES